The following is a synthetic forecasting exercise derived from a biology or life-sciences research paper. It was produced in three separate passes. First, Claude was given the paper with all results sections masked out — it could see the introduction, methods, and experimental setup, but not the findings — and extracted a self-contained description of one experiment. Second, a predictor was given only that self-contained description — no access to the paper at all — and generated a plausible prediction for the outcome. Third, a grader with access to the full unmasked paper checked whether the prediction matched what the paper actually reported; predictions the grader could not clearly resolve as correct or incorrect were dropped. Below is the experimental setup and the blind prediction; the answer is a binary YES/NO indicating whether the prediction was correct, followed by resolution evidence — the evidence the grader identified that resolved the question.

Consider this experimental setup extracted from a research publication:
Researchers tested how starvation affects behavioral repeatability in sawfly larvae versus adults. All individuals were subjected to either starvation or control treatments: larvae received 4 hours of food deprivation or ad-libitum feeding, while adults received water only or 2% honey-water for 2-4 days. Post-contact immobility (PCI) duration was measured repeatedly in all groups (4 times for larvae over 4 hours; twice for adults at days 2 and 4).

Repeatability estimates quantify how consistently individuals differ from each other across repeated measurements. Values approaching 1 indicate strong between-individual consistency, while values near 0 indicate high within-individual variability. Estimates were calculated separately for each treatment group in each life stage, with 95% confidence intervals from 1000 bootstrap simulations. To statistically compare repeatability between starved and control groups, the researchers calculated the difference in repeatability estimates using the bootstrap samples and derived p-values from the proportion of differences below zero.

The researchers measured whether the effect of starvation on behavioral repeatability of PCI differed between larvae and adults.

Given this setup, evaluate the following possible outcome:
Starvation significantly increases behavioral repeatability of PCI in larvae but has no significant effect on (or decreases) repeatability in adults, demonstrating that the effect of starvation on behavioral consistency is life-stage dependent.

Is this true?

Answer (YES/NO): NO